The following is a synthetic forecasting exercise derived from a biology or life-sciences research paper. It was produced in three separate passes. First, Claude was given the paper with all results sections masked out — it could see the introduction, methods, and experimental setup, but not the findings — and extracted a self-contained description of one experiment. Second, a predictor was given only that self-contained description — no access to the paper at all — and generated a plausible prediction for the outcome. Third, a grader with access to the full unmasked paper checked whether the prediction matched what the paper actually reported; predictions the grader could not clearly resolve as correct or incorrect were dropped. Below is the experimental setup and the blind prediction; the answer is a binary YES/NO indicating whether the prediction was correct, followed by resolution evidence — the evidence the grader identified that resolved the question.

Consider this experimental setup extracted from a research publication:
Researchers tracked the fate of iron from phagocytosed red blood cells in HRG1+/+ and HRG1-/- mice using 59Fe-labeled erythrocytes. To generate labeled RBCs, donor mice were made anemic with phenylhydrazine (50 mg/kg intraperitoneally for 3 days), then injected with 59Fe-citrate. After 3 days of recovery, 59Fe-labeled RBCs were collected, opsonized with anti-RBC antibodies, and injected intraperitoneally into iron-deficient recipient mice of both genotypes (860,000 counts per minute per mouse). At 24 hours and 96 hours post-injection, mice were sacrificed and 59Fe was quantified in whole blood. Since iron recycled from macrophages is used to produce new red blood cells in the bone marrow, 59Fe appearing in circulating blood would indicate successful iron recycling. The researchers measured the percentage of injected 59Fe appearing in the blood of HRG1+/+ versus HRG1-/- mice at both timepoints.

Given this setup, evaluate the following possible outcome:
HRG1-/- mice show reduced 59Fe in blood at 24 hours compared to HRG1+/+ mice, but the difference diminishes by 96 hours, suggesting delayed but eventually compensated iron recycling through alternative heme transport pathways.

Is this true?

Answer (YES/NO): NO